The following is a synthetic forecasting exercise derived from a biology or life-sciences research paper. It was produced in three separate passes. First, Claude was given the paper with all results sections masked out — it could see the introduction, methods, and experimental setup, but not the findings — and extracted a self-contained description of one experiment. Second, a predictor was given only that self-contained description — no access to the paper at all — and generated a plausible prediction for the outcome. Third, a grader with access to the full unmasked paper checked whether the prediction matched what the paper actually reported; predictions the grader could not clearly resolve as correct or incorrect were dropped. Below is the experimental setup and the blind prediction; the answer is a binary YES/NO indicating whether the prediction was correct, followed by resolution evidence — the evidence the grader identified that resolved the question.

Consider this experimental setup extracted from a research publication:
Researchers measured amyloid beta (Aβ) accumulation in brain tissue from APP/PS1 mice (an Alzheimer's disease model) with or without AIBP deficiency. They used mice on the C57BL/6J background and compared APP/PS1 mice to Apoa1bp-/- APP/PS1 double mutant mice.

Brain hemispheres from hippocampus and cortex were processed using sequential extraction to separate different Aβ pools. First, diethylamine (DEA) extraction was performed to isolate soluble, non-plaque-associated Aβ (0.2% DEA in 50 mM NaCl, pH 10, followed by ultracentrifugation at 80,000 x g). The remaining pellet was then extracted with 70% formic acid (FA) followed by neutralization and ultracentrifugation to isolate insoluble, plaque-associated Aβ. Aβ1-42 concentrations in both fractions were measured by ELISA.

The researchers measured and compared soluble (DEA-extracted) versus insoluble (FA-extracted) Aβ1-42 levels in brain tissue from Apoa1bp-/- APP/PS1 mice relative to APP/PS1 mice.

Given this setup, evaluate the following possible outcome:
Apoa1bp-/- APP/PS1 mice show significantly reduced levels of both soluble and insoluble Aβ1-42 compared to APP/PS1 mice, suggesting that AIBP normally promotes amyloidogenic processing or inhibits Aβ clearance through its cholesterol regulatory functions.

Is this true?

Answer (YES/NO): NO